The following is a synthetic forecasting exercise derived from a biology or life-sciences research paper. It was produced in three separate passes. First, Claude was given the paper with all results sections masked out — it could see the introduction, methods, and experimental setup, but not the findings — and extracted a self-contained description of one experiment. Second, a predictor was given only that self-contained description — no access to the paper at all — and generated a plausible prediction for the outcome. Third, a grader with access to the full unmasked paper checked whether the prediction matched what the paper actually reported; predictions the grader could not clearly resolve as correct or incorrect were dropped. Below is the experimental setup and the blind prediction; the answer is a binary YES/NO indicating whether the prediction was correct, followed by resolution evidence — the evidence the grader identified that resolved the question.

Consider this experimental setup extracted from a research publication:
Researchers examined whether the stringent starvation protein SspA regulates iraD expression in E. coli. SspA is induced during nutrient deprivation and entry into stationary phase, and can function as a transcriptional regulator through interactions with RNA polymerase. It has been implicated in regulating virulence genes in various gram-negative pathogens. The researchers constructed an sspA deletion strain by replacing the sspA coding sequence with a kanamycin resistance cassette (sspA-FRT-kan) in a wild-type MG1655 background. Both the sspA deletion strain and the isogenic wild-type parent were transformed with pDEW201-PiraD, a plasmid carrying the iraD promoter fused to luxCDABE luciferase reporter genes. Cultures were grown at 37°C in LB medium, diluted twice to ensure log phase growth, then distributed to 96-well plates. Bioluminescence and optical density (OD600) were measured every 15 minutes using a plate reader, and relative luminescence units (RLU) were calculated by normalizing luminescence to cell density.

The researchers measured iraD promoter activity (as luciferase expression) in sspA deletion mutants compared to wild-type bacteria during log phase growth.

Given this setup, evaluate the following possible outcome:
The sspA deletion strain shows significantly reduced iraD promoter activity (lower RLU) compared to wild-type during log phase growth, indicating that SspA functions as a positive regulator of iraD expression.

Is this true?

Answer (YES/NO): YES